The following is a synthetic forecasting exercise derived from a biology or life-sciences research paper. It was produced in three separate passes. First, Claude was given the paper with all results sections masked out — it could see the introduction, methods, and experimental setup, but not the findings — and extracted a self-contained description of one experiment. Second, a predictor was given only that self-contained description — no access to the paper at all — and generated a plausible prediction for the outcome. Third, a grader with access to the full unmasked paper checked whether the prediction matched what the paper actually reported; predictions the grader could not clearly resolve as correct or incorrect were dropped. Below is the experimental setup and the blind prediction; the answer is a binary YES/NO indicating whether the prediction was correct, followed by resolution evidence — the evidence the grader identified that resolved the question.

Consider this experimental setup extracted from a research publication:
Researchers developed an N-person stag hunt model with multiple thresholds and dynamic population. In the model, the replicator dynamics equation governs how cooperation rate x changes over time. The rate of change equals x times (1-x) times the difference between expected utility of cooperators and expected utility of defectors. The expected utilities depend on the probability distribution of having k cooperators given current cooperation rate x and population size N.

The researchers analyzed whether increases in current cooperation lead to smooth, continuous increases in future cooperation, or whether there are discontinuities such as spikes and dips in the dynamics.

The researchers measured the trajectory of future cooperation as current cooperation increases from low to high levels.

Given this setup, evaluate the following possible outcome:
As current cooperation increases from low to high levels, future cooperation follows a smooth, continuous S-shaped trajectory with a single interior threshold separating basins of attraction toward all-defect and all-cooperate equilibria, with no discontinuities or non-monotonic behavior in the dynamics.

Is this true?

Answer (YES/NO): NO